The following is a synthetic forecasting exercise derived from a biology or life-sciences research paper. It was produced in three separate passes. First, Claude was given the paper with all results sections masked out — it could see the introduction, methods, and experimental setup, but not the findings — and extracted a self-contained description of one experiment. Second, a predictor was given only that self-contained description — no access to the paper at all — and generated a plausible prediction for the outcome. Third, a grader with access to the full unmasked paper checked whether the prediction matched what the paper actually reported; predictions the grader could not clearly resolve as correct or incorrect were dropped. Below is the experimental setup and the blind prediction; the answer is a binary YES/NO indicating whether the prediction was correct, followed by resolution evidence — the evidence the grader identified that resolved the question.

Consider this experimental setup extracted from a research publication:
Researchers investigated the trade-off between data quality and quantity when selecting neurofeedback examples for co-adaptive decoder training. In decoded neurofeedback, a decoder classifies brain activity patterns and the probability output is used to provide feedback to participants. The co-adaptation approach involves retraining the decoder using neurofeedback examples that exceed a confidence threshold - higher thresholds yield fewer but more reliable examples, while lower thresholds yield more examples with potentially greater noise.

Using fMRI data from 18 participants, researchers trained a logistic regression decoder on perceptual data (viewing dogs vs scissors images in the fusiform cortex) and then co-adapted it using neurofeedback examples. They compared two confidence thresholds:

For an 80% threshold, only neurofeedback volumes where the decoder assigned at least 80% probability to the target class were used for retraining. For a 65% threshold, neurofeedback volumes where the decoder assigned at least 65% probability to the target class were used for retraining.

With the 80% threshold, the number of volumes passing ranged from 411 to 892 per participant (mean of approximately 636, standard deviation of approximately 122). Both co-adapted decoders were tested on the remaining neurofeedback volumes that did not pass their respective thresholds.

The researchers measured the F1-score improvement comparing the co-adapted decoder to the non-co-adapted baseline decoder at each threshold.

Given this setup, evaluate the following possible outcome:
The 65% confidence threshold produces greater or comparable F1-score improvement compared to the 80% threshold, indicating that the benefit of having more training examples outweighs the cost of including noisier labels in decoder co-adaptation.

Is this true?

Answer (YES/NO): YES